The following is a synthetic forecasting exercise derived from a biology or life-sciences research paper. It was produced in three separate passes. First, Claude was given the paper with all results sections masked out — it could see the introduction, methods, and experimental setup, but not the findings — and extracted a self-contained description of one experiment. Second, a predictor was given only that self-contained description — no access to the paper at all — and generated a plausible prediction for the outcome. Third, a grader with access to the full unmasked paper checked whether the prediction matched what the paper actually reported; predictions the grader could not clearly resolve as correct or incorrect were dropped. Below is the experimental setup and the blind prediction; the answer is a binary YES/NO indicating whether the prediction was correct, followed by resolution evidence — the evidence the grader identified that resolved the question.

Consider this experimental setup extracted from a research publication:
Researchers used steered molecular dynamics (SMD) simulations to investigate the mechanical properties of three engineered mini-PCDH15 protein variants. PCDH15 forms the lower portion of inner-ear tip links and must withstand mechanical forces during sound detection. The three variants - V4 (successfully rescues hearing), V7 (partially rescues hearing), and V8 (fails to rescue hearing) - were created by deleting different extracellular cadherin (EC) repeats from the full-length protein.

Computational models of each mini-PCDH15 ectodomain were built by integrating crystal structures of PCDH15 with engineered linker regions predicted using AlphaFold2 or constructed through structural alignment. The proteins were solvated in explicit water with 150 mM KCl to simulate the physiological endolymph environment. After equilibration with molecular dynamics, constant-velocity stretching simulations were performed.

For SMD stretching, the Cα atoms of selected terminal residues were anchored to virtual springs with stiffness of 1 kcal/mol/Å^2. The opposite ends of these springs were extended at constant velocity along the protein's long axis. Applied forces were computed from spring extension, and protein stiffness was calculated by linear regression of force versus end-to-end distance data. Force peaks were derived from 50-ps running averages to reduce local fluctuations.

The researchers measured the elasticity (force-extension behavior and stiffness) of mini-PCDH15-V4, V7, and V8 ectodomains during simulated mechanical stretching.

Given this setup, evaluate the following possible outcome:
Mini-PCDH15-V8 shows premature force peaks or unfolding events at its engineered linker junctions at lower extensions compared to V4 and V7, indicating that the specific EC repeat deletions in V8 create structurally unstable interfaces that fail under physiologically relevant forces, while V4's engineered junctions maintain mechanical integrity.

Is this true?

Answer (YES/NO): NO